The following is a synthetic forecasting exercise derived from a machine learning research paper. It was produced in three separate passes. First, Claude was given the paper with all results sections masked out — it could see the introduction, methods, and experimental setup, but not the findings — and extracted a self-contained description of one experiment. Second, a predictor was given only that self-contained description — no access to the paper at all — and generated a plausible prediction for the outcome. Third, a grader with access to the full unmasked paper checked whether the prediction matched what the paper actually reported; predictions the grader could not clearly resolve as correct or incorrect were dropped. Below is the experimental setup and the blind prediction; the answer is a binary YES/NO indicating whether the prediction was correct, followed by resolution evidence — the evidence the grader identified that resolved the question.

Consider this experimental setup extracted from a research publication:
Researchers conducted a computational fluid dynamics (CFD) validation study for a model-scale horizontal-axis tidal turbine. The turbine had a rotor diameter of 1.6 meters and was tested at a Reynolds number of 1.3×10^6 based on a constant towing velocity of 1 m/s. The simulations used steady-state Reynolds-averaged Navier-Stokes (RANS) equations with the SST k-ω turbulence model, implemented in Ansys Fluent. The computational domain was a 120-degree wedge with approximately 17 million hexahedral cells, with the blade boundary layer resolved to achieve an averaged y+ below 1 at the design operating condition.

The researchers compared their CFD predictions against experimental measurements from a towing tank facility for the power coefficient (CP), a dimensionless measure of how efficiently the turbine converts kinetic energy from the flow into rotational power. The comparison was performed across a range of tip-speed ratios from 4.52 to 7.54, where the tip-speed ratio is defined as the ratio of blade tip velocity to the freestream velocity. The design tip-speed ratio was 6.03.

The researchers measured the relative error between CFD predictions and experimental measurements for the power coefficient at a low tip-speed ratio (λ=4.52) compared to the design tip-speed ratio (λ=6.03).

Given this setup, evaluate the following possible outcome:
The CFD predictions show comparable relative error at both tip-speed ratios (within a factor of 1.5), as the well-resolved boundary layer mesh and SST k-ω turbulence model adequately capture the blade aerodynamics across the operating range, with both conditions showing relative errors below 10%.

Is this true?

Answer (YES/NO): NO